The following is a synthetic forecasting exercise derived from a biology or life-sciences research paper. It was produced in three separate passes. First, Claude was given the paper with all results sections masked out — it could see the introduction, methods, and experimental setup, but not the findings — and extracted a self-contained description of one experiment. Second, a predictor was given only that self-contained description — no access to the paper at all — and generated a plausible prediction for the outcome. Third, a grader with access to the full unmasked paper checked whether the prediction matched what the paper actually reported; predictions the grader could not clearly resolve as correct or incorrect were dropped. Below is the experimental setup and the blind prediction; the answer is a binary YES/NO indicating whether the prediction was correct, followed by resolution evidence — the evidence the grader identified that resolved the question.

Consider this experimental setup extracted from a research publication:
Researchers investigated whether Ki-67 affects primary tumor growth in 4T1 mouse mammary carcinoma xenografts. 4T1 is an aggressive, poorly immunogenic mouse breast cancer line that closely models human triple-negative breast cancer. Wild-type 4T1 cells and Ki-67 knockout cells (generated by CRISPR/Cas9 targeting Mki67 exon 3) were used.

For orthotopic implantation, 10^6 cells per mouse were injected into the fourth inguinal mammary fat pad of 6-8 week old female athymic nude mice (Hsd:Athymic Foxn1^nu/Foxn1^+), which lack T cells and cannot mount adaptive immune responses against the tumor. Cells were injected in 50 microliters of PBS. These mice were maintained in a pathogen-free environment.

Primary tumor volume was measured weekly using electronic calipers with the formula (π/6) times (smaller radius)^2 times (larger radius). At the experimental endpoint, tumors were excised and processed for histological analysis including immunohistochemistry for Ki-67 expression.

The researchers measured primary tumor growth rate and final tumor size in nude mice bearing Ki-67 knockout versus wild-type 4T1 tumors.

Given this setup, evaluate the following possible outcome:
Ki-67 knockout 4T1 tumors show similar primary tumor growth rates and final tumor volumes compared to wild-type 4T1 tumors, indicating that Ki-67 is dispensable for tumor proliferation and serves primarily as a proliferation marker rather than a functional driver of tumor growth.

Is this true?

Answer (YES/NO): NO